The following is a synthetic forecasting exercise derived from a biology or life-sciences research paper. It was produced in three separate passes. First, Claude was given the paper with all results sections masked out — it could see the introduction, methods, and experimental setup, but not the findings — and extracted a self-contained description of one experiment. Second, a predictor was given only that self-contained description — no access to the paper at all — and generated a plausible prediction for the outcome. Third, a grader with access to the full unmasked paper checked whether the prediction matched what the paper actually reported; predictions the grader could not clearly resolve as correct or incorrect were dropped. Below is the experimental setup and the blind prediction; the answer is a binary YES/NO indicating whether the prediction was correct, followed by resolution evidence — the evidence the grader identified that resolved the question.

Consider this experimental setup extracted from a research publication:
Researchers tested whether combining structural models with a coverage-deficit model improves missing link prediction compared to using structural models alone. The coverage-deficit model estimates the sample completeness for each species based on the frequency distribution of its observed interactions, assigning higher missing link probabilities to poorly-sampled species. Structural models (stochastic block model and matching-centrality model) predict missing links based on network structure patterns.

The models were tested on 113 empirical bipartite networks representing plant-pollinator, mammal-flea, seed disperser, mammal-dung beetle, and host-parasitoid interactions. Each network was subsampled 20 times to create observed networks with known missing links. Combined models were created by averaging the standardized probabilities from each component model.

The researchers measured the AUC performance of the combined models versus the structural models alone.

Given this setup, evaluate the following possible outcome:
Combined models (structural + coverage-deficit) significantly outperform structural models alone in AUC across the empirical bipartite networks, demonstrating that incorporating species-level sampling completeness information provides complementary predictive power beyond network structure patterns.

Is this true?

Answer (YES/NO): NO